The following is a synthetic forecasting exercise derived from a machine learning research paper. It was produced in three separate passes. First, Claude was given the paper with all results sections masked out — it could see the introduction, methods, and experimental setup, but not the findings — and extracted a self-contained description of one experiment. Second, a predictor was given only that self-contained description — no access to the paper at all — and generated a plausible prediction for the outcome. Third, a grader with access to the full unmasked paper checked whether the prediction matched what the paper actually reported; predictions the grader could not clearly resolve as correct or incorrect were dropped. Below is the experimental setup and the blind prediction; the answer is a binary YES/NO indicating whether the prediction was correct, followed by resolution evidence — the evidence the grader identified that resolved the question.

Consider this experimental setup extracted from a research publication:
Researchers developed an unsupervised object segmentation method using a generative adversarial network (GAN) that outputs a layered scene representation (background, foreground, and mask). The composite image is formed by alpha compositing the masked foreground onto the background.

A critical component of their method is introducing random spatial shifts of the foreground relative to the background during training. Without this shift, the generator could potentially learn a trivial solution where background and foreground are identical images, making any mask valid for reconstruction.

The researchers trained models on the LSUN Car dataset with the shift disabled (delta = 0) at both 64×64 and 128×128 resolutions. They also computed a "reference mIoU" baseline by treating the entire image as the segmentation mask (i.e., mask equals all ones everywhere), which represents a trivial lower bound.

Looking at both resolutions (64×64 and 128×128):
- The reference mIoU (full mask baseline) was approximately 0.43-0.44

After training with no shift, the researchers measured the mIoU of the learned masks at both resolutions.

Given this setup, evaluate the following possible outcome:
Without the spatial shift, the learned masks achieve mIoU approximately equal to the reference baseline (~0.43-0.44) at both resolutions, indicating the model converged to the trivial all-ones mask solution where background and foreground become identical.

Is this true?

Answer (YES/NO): NO